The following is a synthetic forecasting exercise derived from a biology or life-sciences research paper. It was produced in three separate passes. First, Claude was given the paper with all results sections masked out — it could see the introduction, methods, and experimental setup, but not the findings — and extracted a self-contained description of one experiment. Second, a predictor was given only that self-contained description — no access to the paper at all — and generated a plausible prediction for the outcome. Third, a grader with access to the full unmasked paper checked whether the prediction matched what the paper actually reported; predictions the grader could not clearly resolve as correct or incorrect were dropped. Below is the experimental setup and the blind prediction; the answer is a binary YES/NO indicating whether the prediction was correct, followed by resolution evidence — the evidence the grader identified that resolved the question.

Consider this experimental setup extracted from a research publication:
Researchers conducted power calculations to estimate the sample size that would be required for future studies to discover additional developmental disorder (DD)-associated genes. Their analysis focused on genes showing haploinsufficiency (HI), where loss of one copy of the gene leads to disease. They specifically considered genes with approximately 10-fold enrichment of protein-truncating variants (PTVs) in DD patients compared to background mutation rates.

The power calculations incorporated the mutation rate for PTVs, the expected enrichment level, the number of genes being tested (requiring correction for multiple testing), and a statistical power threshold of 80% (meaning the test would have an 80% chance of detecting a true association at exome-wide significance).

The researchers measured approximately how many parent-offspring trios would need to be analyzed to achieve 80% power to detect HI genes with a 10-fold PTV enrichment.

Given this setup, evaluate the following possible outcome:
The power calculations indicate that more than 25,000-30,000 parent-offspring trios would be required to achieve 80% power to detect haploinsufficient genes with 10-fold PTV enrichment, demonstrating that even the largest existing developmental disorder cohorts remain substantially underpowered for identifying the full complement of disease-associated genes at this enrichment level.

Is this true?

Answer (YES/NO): NO